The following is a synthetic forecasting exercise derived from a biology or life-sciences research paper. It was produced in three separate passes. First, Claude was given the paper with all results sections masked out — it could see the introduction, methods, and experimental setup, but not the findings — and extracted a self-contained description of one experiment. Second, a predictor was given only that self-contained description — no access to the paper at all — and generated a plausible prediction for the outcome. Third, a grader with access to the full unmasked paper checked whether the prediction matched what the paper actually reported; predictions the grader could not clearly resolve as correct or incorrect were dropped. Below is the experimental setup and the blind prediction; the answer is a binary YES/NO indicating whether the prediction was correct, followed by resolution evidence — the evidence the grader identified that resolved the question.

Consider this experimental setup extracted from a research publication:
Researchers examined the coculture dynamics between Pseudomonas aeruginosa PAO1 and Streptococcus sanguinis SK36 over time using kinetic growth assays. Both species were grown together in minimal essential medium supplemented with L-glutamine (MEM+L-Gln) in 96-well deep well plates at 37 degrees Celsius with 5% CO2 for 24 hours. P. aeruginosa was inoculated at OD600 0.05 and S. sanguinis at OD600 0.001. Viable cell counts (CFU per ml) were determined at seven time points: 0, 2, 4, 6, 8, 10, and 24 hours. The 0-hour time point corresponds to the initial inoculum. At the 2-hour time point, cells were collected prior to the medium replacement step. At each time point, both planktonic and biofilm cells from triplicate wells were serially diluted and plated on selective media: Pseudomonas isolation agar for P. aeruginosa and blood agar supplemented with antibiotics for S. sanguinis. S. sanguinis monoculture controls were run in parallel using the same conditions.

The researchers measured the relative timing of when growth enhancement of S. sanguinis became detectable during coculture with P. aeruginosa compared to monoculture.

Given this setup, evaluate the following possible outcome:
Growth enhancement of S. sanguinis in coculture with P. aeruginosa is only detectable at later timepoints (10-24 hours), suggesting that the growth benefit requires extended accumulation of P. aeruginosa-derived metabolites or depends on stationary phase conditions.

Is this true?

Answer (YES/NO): NO